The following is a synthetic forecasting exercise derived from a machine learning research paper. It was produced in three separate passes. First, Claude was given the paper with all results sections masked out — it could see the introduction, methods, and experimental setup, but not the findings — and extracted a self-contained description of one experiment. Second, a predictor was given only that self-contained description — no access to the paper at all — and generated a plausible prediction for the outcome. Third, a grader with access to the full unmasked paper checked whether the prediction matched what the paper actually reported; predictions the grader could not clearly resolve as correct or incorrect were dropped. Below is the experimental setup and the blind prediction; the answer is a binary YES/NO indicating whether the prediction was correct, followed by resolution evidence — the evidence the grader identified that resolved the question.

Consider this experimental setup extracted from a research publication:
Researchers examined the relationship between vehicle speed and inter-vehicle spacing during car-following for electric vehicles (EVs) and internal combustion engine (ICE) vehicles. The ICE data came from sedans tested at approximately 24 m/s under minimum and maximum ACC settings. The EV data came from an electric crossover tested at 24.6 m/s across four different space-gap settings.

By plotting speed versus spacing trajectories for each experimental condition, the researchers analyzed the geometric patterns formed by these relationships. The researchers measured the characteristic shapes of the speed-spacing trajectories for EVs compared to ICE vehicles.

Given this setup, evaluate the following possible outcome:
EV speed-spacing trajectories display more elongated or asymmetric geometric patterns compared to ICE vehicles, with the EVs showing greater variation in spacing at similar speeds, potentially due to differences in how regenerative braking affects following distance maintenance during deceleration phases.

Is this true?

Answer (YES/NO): NO